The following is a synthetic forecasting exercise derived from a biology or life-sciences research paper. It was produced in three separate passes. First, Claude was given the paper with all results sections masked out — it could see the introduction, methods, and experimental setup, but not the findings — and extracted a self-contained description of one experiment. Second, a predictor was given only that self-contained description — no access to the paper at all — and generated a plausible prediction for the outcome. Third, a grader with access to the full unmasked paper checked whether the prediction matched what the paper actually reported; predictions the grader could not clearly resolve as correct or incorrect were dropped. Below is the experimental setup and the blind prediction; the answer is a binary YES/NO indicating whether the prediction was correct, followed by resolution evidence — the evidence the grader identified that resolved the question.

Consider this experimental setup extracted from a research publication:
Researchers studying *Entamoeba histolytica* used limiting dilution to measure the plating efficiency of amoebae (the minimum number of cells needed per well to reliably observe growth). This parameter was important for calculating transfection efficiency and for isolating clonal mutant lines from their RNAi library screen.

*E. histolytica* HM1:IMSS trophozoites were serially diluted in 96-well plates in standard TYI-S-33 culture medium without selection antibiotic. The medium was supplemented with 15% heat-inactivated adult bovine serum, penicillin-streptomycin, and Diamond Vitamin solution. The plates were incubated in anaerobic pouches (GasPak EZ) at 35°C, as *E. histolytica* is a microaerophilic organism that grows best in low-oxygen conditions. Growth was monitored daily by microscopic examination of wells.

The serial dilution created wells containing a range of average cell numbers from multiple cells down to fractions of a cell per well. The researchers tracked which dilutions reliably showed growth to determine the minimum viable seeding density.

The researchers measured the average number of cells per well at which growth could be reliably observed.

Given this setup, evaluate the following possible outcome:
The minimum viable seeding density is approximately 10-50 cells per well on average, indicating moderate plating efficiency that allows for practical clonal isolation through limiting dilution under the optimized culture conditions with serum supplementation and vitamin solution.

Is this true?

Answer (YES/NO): NO